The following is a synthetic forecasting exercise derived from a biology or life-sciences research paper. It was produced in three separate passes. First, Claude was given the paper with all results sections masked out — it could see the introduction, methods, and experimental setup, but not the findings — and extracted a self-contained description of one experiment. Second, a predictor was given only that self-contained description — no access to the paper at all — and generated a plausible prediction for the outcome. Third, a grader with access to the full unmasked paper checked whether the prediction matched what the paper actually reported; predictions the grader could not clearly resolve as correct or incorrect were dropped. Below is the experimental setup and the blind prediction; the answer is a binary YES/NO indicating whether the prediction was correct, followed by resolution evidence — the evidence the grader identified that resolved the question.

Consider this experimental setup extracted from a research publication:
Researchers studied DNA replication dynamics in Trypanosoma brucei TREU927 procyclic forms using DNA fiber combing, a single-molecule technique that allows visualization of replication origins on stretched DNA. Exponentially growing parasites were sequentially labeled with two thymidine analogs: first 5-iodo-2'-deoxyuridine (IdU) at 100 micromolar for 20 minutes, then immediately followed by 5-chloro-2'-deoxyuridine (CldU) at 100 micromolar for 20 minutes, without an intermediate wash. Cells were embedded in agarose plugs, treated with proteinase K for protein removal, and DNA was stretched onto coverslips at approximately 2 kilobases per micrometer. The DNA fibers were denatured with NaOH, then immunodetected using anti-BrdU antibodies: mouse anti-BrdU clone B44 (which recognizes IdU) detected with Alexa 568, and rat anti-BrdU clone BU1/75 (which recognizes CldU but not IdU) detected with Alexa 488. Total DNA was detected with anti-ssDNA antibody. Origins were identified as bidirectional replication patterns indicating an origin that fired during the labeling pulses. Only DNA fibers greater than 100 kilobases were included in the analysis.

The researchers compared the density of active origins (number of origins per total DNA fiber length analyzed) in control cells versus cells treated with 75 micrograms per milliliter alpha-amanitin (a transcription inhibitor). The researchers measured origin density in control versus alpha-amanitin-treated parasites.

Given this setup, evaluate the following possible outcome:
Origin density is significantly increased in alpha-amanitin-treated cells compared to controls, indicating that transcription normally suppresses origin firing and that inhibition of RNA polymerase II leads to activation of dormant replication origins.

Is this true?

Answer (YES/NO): NO